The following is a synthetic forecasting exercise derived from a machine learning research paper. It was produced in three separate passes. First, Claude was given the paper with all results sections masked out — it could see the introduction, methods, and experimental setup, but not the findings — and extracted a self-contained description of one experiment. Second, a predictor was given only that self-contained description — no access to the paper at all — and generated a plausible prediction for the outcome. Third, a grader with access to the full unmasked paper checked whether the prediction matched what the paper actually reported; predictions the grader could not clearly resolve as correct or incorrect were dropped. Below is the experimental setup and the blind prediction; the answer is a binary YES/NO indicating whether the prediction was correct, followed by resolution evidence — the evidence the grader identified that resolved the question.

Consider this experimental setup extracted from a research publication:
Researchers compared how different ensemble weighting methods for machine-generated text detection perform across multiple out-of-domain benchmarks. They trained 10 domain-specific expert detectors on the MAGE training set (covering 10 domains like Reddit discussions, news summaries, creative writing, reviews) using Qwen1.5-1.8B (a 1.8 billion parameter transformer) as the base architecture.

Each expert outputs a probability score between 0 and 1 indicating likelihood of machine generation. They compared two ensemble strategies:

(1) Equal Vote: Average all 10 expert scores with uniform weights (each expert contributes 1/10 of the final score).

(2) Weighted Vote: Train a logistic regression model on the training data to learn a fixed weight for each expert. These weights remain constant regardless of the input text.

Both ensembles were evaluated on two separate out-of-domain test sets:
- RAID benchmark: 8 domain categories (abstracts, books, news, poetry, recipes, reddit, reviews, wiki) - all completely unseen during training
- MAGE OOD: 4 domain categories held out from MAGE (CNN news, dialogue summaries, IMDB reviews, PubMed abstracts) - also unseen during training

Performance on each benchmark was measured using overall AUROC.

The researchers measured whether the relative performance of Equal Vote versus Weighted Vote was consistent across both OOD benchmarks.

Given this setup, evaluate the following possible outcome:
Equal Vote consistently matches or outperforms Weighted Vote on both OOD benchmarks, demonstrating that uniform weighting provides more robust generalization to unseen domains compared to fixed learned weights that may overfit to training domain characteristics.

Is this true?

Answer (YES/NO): NO